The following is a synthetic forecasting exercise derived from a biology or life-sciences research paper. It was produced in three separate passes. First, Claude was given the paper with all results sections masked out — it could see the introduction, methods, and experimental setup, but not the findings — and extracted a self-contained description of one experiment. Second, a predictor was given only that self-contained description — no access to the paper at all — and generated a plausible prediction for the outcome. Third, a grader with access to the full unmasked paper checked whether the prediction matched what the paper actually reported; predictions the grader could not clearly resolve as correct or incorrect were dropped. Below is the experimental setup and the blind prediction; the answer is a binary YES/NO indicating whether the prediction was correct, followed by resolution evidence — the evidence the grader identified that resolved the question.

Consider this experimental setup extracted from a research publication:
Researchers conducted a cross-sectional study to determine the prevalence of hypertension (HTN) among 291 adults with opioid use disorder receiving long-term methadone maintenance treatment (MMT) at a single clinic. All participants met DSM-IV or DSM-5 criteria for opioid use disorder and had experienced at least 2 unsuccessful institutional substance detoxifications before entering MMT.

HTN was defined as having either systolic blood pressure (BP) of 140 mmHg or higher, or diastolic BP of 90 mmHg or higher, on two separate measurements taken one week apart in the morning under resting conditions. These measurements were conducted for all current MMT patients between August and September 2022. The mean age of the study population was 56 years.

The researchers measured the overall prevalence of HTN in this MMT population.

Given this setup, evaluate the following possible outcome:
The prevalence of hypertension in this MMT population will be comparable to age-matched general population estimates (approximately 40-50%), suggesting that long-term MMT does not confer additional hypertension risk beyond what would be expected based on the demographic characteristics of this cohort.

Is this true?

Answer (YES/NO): NO